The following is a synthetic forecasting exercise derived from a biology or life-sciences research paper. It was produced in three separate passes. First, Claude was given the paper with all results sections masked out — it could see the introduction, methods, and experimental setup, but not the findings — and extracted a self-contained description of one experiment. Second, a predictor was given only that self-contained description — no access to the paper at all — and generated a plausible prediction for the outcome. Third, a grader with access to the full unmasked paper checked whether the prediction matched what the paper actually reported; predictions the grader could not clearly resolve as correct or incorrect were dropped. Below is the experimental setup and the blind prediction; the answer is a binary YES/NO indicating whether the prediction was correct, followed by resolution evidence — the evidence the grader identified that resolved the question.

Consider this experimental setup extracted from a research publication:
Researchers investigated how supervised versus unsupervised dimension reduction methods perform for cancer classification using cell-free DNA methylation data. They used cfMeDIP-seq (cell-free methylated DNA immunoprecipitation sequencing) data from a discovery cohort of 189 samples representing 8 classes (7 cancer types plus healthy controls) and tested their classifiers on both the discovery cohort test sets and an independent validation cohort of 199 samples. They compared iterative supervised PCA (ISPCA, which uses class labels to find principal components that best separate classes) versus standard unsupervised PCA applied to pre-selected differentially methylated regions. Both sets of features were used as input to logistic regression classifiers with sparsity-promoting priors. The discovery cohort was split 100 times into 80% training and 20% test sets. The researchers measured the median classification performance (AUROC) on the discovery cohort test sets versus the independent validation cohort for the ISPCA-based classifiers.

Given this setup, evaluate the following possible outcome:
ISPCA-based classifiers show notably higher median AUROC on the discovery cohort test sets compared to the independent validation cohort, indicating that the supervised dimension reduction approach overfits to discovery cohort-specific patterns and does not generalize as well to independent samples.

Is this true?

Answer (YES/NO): YES